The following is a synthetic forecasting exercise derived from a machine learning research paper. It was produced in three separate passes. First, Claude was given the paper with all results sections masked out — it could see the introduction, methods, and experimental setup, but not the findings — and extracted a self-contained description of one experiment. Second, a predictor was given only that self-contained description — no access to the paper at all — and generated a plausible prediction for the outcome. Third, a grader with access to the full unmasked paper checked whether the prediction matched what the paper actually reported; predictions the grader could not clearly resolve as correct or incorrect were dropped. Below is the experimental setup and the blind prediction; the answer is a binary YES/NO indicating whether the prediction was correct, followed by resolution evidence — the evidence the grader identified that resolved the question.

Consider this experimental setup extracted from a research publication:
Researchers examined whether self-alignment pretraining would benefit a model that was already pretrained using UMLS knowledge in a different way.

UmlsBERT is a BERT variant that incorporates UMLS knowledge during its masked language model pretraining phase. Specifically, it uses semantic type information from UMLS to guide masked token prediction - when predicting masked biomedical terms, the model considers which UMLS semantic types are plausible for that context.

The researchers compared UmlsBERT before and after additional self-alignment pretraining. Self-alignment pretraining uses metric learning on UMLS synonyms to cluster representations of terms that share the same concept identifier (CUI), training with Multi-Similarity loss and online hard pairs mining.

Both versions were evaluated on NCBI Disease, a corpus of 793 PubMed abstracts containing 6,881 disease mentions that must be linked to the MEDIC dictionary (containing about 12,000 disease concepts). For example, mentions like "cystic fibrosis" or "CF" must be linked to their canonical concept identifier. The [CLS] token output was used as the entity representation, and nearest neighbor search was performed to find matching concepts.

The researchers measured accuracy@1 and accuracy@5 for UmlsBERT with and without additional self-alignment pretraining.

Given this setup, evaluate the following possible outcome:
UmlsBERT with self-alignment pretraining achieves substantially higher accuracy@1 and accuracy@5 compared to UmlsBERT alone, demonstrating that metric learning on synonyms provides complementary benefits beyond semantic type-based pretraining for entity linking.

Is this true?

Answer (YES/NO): YES